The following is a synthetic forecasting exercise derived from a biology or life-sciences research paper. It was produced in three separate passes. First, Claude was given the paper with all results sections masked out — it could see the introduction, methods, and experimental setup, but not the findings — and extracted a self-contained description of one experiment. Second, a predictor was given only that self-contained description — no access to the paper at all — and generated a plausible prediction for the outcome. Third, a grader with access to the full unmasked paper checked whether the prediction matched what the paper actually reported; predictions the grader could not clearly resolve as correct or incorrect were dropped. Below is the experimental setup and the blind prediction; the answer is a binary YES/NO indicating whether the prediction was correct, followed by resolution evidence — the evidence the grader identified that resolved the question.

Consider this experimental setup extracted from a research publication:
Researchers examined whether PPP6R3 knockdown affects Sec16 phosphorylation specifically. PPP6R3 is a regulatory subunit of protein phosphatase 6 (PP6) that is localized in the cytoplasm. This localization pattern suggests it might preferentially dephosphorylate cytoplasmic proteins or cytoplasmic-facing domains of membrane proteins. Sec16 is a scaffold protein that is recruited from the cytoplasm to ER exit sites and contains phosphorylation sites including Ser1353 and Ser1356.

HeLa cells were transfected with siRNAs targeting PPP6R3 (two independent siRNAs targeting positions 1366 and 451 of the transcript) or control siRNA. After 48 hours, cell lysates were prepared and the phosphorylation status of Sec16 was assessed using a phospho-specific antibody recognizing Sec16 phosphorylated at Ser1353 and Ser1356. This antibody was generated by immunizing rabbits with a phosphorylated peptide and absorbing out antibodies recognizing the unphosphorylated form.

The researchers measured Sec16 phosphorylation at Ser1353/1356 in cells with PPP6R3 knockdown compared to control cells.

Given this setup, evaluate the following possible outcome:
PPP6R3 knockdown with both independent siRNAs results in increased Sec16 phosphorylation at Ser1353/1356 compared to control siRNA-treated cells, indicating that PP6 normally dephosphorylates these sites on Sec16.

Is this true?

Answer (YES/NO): YES